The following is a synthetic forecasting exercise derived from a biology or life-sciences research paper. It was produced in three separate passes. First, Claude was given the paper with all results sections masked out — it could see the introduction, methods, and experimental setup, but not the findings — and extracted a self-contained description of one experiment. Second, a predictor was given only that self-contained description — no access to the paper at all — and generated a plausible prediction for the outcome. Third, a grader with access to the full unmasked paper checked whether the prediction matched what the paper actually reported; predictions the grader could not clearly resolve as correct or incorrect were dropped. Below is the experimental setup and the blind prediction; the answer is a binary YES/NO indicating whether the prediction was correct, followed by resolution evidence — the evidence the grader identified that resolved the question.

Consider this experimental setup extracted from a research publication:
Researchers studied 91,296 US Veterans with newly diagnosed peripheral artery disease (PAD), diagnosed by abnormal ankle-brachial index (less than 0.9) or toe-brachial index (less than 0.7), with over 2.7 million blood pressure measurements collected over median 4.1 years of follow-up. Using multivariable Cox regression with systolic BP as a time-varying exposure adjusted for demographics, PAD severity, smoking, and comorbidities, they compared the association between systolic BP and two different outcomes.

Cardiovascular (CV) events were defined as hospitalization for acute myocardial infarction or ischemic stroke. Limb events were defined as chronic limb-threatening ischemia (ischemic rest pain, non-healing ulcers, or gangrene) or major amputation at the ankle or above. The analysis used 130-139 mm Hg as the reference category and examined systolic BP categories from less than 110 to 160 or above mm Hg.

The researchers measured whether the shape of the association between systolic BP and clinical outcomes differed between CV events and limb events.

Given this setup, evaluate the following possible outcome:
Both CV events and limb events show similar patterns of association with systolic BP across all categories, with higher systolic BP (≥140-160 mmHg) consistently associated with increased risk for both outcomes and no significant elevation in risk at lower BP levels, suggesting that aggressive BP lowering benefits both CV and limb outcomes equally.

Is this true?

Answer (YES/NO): NO